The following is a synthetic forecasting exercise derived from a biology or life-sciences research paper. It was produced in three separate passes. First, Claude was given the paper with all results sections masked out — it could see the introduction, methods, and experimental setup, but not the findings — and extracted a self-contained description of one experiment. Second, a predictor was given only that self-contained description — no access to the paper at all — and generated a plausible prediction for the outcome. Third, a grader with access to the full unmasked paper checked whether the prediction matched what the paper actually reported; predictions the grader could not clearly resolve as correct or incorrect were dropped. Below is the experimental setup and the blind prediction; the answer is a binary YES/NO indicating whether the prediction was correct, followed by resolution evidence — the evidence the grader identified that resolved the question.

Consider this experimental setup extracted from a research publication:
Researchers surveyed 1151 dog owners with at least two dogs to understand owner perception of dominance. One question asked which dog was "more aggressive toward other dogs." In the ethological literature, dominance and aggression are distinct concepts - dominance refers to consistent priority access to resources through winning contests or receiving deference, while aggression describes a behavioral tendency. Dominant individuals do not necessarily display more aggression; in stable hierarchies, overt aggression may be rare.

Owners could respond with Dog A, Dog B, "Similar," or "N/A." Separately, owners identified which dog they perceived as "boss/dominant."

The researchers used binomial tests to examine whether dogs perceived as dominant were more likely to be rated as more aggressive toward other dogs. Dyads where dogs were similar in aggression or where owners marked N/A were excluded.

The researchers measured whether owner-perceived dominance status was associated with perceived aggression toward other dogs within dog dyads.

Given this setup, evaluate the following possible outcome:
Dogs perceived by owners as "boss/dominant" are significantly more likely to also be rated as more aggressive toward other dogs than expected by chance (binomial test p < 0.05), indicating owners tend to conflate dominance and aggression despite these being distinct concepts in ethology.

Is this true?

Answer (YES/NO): YES